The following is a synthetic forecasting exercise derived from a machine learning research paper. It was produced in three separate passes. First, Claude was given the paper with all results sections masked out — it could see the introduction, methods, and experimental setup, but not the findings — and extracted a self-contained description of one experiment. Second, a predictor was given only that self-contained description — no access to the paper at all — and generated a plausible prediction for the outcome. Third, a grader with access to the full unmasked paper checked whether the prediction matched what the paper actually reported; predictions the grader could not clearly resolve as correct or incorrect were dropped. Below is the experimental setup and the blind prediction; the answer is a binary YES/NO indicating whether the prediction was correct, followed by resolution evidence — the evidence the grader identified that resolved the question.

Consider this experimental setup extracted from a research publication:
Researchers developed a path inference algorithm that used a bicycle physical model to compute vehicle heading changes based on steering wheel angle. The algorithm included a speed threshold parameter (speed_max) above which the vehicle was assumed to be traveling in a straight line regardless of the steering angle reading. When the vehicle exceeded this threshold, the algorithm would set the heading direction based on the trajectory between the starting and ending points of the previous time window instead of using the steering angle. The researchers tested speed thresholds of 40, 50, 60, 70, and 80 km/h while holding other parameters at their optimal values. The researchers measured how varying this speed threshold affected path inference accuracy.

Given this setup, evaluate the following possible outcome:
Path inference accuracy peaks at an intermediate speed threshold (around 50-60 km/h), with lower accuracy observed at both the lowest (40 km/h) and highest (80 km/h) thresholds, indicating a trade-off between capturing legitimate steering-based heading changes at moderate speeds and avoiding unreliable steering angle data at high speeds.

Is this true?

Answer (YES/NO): YES